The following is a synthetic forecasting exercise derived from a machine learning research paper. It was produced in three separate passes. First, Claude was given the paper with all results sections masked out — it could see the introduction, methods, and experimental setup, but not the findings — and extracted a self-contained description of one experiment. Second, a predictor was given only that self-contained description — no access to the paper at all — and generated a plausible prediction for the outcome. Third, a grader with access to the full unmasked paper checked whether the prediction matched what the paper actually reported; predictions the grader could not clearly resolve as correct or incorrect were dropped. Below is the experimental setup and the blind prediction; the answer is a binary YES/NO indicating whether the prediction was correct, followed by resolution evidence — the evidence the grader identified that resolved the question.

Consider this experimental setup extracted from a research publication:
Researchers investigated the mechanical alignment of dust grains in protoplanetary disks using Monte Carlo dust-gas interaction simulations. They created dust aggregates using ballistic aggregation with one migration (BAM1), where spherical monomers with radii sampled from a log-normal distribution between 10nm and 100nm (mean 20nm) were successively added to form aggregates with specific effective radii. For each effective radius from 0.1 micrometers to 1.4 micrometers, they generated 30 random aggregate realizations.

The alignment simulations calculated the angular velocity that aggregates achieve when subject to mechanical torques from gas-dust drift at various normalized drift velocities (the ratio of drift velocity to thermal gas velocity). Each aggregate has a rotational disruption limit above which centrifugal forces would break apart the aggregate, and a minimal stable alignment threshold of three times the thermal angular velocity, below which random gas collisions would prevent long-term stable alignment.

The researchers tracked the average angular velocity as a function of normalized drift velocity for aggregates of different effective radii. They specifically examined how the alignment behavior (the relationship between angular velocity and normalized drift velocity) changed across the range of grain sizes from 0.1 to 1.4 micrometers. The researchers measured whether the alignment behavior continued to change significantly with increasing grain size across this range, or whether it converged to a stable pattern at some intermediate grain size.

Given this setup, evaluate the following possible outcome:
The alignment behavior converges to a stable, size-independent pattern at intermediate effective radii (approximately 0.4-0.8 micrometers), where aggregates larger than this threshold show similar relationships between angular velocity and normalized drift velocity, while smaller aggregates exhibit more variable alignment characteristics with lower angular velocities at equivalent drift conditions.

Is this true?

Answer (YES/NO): NO